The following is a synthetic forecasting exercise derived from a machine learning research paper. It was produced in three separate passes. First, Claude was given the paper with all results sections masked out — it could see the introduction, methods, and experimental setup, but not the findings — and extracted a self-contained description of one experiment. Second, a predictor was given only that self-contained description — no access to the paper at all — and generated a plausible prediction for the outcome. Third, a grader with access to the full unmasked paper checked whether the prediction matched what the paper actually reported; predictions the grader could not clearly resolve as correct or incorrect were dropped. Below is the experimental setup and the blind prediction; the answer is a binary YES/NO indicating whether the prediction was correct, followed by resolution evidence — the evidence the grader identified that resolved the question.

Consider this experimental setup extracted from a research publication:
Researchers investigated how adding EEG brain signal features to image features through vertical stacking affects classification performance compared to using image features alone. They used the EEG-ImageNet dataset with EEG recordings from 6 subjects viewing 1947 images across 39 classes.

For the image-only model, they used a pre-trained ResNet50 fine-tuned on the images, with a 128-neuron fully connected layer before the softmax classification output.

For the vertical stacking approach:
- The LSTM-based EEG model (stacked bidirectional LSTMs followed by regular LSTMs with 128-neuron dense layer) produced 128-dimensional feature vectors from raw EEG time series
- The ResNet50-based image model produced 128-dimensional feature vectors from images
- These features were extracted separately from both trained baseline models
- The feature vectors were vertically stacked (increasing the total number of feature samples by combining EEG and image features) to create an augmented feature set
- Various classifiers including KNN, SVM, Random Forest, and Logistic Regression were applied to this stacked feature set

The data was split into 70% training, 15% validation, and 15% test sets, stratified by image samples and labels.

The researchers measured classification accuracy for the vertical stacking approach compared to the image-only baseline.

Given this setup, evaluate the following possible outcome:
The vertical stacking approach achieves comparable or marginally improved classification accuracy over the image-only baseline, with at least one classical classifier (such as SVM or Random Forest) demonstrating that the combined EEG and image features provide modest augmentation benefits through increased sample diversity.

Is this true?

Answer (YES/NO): NO